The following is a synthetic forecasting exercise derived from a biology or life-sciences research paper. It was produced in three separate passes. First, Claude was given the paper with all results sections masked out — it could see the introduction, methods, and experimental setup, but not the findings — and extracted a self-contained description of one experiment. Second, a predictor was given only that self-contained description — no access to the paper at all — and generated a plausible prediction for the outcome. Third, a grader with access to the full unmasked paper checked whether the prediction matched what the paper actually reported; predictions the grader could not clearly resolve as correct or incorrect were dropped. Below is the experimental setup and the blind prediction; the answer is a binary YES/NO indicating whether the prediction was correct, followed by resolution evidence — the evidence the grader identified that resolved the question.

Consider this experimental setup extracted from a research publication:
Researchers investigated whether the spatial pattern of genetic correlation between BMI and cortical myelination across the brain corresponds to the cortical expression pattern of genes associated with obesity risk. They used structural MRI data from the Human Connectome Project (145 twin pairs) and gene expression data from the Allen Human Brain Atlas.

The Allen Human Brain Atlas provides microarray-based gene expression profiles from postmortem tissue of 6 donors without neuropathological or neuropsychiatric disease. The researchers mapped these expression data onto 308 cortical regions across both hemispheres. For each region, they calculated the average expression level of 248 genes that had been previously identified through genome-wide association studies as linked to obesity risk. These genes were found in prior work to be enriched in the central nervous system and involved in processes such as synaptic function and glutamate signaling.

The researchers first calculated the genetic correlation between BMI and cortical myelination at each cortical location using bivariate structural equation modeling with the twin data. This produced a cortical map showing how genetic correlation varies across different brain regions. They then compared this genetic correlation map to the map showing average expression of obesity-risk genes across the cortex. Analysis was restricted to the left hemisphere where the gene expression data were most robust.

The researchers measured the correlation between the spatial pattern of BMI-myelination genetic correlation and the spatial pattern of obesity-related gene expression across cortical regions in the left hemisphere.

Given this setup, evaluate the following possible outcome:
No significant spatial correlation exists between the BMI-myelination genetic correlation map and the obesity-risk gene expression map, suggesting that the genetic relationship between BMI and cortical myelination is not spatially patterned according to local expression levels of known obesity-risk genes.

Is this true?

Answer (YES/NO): NO